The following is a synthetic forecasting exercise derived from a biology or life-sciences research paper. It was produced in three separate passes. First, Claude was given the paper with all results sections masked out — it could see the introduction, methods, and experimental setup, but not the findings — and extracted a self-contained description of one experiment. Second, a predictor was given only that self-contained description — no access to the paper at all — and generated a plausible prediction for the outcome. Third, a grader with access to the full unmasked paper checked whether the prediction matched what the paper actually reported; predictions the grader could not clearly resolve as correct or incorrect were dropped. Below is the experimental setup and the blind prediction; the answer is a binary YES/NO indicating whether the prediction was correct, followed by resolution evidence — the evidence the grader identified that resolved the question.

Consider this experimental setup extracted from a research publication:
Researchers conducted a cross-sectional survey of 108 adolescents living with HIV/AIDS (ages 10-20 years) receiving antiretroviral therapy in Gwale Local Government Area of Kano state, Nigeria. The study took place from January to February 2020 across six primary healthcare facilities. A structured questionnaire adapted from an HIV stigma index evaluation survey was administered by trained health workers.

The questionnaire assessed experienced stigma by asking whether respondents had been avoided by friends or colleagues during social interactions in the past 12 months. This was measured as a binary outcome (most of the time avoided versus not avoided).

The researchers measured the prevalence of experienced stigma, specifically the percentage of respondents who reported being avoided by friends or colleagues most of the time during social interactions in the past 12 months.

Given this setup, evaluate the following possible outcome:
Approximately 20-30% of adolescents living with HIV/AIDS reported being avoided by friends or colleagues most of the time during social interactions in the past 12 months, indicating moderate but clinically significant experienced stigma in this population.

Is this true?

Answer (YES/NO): NO